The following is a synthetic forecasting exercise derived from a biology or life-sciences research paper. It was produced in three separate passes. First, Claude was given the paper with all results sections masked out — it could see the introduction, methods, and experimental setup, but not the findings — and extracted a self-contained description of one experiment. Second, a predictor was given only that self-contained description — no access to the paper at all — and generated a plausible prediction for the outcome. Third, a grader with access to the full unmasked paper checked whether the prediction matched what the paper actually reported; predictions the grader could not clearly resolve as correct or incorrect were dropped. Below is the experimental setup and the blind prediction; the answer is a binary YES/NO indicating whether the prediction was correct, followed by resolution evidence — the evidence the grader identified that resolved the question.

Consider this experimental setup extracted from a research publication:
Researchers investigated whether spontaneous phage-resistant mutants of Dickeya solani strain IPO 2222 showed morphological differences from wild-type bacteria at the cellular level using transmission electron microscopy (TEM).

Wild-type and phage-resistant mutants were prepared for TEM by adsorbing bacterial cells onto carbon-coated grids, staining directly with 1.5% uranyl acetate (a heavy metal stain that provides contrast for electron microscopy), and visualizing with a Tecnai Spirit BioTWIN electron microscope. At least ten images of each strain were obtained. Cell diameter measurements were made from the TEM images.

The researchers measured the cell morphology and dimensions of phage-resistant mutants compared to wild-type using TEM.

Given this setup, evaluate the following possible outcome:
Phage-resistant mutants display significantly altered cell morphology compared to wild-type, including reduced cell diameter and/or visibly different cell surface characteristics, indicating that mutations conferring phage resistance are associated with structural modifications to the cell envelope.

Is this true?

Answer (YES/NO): NO